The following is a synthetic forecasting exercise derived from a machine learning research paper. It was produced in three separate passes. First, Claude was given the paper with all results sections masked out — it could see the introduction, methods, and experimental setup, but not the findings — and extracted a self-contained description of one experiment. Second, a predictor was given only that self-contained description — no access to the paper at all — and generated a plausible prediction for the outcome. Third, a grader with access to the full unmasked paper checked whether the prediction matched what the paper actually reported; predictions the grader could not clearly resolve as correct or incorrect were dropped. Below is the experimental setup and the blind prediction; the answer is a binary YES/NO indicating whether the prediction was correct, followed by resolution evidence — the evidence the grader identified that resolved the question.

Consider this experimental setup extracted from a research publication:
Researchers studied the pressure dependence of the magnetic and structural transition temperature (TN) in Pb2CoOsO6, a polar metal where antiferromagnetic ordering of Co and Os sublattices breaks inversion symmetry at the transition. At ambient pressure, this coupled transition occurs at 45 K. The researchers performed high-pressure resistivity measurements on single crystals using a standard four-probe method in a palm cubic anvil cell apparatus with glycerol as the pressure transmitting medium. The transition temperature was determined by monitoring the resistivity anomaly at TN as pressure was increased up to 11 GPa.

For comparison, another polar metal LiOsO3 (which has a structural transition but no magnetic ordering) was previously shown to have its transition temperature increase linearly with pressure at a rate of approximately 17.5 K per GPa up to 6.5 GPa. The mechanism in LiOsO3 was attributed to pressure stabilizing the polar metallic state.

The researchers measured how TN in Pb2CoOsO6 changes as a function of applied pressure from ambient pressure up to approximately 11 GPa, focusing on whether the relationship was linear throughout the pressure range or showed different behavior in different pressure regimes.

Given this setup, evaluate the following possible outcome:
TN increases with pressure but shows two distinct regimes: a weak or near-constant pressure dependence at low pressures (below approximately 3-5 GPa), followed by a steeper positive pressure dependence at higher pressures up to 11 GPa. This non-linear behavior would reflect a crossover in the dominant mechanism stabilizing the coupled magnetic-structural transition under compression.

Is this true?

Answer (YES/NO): NO